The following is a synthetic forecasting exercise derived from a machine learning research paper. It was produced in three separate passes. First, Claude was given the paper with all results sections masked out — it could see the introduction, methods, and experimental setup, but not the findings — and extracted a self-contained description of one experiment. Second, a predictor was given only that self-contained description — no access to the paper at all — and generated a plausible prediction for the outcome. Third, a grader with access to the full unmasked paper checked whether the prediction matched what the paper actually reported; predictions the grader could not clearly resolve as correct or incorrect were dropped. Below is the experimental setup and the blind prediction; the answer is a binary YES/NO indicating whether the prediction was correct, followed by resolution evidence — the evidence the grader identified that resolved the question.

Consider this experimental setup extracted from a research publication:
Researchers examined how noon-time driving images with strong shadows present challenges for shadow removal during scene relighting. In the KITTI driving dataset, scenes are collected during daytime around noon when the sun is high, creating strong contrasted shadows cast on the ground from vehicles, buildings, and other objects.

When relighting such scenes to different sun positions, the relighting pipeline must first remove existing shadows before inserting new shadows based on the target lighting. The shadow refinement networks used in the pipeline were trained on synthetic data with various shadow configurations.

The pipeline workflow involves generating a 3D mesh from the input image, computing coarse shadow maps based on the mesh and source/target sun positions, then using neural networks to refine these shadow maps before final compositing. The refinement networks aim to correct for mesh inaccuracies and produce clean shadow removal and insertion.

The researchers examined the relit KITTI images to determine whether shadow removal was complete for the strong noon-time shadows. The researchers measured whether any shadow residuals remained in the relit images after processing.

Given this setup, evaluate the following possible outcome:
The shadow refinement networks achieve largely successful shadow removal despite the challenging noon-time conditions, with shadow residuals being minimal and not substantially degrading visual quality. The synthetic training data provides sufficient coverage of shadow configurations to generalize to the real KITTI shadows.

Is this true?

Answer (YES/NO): NO